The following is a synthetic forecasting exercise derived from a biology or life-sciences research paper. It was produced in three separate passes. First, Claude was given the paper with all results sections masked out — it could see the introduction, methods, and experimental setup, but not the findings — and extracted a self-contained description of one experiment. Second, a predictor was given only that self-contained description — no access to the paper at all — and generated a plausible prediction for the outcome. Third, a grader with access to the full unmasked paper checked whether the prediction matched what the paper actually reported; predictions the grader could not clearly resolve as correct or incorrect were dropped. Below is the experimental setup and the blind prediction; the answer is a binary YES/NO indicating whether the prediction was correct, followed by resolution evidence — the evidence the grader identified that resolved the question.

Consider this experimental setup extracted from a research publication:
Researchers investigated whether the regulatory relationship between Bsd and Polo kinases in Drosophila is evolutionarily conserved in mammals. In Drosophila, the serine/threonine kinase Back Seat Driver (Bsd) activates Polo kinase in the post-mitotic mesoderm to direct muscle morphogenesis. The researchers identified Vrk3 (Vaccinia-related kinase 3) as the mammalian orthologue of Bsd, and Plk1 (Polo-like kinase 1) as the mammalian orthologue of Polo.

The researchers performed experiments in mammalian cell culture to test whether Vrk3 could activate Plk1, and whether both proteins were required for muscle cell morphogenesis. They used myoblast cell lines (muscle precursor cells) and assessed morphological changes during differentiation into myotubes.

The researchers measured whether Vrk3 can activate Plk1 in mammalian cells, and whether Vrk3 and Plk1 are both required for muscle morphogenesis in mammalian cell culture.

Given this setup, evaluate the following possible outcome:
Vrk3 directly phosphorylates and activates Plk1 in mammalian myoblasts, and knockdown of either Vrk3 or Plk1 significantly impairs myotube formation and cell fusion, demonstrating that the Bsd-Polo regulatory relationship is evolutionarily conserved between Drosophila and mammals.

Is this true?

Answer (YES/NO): NO